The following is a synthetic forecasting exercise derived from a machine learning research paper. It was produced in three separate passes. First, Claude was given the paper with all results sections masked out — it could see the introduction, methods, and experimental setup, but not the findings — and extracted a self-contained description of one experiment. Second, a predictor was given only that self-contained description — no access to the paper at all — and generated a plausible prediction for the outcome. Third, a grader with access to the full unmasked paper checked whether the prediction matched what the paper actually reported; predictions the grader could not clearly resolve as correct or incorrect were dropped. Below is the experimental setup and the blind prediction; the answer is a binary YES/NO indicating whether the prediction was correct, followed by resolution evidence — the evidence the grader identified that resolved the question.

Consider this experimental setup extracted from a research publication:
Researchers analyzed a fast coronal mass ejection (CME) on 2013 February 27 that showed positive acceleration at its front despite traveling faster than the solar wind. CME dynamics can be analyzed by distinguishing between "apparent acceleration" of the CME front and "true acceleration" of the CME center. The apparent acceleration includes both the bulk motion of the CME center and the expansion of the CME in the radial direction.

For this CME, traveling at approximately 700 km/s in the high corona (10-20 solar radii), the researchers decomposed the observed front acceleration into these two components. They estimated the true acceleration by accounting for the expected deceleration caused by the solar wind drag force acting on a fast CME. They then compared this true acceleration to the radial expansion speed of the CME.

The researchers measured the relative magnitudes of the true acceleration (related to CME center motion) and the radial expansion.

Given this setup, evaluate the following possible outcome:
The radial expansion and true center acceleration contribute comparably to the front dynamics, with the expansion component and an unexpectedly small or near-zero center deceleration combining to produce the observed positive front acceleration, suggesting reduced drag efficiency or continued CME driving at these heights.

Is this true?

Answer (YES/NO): NO